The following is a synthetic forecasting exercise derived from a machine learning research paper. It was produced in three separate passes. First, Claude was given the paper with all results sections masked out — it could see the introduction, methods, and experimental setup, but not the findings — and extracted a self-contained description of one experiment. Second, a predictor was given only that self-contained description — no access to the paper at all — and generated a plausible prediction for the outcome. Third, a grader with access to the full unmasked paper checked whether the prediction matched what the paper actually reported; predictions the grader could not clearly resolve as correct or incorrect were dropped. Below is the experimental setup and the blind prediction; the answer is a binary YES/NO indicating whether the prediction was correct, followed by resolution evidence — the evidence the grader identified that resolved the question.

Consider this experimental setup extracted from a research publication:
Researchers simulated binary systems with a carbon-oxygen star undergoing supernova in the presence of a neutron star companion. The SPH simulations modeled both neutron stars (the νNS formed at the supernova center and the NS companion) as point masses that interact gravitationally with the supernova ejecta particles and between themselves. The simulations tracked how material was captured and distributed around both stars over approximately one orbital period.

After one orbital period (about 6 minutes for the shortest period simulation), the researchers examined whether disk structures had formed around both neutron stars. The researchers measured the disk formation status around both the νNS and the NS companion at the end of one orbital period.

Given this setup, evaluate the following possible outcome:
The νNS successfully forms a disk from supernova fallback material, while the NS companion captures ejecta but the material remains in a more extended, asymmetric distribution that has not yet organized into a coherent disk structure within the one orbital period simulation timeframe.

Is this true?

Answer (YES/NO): NO